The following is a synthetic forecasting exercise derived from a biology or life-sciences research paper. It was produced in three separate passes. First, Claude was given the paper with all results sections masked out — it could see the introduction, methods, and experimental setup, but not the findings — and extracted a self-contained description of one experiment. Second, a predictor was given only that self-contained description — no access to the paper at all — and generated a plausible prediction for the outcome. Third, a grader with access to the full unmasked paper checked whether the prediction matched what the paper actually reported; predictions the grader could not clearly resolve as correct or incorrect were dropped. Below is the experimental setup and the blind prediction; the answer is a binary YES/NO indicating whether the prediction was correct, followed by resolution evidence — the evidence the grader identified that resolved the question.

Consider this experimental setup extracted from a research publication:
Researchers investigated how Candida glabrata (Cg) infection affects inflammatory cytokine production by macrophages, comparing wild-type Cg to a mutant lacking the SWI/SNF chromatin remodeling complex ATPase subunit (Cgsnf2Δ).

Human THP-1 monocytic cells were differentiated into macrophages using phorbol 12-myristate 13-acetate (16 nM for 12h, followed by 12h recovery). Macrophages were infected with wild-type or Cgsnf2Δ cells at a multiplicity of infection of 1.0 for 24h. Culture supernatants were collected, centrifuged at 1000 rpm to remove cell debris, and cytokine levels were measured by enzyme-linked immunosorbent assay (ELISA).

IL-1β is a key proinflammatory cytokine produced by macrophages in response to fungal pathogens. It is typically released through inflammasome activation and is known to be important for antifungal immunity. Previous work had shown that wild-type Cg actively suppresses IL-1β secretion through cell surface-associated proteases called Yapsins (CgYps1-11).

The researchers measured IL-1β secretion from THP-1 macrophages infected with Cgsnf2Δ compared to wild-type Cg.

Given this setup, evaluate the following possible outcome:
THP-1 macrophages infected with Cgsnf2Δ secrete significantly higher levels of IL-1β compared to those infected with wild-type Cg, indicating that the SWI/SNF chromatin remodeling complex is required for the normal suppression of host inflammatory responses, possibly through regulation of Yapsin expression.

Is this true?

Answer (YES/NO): YES